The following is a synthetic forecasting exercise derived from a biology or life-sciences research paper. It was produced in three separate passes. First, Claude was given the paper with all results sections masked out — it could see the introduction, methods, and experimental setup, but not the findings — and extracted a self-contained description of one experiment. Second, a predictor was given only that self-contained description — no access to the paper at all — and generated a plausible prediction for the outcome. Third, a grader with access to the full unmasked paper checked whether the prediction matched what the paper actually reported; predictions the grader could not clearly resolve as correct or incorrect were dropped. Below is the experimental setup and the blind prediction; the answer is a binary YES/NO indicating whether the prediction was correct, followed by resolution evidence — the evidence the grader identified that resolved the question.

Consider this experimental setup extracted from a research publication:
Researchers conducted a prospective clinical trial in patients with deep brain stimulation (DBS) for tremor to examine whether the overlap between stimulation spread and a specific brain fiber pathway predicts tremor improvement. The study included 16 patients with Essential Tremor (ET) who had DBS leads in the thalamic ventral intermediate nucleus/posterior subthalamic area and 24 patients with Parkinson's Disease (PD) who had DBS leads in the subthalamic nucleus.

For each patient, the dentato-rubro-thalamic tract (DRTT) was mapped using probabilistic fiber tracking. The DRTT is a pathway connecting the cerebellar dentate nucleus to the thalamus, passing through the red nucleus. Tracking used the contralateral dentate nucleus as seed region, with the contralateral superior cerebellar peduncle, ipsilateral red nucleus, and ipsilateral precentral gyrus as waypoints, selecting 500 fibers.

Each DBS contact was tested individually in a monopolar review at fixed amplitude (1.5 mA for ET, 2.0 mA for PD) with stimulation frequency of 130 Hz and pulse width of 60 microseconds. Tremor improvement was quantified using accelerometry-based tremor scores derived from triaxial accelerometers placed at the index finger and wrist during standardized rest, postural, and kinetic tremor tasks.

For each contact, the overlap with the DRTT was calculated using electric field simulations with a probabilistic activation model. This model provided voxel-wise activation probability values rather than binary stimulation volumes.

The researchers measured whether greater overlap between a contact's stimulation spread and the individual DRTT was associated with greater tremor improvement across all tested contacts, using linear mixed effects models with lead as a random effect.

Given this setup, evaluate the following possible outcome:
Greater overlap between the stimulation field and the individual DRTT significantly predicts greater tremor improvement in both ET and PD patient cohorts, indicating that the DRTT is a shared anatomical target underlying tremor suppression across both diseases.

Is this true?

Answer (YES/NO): YES